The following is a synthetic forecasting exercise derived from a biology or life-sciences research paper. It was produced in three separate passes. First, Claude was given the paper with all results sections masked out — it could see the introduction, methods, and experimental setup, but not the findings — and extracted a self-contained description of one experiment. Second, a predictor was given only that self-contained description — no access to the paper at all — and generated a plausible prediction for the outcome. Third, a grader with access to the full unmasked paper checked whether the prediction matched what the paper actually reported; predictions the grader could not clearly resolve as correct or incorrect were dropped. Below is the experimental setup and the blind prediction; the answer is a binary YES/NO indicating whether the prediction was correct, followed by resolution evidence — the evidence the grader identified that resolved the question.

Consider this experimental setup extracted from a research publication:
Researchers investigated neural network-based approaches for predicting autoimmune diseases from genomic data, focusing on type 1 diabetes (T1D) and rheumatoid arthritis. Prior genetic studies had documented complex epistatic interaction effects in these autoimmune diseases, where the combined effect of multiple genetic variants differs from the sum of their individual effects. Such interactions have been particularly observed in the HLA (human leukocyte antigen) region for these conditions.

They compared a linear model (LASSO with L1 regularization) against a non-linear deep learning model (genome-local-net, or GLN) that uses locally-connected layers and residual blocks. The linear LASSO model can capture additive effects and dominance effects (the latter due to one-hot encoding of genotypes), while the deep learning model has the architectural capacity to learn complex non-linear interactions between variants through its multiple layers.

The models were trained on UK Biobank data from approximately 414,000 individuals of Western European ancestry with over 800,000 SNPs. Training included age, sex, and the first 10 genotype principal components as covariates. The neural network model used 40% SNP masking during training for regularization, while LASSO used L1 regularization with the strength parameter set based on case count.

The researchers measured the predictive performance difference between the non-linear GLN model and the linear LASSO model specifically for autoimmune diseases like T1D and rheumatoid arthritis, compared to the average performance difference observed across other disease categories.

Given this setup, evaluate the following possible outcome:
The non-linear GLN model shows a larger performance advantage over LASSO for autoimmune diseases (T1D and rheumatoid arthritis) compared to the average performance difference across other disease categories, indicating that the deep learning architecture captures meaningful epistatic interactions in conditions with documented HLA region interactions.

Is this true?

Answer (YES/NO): YES